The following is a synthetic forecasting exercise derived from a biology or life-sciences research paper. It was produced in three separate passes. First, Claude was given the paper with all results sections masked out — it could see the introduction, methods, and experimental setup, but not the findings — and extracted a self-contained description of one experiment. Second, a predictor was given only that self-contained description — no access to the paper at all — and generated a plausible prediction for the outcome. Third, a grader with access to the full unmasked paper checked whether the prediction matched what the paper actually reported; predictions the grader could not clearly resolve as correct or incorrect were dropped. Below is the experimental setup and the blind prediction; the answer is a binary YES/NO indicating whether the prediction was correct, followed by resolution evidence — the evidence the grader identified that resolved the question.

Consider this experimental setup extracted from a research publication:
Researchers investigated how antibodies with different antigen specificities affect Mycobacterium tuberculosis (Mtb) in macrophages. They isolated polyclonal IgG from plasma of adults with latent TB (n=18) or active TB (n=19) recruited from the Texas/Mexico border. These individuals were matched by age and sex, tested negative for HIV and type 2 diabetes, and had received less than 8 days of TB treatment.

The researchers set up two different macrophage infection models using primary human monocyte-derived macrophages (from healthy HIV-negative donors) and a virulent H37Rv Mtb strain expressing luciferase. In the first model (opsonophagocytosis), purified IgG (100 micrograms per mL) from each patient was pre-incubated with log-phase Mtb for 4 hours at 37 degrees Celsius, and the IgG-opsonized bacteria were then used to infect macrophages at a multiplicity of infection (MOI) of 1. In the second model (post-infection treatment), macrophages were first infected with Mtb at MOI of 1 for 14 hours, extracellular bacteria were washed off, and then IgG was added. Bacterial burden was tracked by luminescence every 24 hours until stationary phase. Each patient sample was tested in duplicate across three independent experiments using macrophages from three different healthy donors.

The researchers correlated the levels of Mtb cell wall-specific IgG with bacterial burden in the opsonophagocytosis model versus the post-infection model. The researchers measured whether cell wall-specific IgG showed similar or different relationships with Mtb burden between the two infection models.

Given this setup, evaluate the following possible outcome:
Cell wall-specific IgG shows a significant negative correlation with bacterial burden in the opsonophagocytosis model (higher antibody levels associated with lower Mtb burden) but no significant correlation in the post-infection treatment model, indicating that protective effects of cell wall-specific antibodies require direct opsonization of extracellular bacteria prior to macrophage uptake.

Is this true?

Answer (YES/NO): NO